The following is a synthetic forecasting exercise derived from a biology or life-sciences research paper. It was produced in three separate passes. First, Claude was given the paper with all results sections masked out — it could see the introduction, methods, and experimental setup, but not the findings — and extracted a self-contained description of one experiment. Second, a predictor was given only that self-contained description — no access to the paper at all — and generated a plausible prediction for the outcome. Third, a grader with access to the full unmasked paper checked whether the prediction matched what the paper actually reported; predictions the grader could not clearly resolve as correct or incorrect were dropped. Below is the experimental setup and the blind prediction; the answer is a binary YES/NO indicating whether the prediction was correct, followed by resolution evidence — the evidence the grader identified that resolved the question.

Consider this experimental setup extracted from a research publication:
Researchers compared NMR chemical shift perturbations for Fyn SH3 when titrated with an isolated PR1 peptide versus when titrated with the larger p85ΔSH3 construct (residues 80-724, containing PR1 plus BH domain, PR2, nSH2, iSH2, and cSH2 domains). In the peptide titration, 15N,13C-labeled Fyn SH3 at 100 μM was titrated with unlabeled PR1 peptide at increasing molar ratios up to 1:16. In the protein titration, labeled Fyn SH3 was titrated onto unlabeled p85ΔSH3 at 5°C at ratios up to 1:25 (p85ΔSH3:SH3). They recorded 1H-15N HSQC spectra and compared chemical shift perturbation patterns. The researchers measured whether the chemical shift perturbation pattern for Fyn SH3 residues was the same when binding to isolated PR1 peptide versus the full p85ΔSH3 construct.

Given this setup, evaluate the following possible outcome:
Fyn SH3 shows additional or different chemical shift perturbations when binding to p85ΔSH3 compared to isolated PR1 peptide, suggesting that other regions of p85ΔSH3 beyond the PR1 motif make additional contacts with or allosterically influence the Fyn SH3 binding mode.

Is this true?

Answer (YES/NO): YES